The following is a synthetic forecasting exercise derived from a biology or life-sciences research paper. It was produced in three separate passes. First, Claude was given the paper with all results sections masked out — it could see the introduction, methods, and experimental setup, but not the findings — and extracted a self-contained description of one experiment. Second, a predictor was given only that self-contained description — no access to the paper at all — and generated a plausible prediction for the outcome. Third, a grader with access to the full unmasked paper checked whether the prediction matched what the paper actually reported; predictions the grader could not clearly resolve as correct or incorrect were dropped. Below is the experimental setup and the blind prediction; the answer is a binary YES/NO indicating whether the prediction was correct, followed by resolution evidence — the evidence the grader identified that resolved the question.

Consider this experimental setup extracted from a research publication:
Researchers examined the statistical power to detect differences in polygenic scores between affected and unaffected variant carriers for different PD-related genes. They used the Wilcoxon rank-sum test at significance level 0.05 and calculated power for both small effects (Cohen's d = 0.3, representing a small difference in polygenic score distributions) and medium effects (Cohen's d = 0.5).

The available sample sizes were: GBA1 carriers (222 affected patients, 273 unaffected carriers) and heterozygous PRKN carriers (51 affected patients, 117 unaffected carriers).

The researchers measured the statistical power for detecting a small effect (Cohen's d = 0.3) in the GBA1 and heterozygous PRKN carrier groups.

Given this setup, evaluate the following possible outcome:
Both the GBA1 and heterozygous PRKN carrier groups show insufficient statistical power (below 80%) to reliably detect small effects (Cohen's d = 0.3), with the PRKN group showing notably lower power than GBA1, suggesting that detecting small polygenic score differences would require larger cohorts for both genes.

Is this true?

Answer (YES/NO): NO